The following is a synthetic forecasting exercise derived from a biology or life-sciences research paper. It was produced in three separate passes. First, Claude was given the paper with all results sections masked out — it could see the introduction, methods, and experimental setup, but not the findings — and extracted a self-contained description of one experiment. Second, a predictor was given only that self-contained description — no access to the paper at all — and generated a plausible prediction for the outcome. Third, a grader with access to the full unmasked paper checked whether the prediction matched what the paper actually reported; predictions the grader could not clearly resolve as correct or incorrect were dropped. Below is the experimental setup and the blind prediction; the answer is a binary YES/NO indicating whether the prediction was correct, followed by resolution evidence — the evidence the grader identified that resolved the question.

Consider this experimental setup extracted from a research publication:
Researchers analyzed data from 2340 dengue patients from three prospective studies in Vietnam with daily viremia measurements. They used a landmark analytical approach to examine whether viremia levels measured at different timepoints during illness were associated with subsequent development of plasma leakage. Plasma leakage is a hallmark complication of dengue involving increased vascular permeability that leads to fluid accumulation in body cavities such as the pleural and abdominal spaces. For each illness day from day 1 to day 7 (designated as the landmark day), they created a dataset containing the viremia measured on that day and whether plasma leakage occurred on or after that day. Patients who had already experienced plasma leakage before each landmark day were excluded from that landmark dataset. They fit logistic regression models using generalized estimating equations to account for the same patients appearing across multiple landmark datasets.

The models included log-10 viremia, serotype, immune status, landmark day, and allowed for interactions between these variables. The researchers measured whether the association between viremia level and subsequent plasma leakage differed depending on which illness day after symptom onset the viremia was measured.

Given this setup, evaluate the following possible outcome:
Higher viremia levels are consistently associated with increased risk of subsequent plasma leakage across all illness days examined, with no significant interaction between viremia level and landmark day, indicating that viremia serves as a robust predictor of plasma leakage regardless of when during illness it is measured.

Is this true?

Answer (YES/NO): NO